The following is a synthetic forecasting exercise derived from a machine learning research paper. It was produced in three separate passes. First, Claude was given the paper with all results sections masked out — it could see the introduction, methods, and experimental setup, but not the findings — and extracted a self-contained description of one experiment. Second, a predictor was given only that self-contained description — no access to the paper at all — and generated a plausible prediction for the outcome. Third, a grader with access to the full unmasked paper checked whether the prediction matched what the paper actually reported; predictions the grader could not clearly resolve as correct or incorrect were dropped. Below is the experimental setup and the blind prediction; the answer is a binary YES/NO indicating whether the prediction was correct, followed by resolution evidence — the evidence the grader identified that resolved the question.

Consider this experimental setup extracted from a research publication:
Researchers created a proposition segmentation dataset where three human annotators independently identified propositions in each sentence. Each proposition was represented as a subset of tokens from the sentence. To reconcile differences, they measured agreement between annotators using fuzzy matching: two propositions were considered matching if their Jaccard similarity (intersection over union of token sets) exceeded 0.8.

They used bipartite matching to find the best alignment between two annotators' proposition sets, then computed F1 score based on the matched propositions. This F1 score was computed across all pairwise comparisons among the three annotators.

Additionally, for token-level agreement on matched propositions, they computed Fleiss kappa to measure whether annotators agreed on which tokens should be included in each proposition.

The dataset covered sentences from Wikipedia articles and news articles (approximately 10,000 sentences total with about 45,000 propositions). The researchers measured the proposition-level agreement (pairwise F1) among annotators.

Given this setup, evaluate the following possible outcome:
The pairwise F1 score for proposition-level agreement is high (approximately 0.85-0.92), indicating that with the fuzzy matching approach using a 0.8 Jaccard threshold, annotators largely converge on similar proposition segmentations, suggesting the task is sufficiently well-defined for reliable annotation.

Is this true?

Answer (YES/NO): NO